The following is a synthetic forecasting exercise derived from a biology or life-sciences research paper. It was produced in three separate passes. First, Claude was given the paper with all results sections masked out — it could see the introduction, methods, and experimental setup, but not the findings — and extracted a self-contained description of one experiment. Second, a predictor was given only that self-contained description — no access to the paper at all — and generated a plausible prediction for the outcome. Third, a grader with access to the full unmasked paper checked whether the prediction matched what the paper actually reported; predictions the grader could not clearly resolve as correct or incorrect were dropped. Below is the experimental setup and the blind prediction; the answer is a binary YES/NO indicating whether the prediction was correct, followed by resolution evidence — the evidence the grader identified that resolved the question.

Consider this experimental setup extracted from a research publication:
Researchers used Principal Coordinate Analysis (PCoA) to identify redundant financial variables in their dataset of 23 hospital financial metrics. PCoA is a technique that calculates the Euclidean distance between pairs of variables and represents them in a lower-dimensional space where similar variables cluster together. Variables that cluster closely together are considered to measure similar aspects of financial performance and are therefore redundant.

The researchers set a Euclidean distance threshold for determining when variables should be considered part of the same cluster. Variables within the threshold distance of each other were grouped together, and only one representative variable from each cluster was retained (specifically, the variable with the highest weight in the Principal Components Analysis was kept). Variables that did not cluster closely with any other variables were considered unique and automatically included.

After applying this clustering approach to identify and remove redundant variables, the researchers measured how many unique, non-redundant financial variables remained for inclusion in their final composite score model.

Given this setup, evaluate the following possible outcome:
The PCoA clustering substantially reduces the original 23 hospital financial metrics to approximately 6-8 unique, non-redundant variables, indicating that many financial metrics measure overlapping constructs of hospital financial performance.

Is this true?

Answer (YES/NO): NO